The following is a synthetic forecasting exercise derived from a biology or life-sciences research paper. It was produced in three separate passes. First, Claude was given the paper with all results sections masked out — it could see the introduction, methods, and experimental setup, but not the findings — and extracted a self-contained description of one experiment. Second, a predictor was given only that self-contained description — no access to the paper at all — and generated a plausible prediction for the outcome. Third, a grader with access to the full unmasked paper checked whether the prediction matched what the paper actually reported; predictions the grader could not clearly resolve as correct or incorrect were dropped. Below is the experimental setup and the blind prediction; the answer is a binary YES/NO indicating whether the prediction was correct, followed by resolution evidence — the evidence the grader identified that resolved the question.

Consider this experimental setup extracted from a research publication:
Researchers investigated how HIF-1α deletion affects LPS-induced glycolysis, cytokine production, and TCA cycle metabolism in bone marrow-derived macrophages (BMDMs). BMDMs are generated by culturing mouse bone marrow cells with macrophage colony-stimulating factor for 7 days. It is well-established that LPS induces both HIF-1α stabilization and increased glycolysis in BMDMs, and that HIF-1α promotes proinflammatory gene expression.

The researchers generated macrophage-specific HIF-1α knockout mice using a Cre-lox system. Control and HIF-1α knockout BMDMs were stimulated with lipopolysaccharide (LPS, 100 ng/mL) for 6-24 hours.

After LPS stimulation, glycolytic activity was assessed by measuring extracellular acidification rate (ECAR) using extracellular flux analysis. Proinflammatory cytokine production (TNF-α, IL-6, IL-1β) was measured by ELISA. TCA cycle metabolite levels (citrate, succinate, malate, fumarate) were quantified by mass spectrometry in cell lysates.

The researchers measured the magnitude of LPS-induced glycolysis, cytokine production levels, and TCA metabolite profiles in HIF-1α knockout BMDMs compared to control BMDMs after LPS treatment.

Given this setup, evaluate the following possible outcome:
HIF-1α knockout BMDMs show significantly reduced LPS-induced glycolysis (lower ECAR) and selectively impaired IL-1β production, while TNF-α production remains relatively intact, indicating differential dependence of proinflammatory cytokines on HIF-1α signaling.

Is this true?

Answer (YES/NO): NO